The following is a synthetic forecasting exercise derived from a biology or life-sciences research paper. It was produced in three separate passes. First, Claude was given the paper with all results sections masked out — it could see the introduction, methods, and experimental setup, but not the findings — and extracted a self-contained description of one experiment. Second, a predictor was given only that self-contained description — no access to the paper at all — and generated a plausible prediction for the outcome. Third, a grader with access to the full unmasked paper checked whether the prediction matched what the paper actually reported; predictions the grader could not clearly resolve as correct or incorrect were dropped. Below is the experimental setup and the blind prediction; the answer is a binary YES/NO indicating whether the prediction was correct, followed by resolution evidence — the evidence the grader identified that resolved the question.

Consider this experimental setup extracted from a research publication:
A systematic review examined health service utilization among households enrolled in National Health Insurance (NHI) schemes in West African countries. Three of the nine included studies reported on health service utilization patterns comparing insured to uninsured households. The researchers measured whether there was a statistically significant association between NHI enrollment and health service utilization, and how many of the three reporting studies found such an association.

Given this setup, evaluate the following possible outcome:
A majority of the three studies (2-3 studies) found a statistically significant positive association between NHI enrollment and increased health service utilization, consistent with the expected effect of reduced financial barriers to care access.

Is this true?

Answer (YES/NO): NO